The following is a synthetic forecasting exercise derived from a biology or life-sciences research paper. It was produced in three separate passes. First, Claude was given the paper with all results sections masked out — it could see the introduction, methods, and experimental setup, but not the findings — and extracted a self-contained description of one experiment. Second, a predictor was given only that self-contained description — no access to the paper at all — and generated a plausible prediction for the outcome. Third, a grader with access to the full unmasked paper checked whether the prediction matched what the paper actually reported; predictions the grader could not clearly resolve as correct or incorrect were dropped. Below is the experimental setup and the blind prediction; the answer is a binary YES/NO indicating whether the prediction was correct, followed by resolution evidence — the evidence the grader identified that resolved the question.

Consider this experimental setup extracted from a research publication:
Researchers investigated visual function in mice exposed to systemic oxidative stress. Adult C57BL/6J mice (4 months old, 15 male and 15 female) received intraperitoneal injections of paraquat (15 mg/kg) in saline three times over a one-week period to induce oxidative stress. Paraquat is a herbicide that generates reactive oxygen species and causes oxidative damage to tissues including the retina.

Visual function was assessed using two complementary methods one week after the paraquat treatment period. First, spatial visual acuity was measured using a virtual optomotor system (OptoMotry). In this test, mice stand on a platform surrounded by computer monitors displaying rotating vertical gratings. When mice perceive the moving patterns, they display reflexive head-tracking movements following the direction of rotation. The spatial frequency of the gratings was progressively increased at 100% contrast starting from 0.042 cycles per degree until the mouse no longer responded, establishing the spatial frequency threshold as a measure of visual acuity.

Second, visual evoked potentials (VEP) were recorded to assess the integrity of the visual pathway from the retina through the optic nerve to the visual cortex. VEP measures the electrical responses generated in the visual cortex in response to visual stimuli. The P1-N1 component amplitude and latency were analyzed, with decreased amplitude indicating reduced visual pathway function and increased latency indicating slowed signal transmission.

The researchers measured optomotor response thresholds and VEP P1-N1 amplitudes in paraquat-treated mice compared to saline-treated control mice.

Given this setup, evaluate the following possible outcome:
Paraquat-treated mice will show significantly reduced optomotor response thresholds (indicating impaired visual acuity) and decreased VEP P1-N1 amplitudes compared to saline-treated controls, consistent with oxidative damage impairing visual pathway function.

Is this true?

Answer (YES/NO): YES